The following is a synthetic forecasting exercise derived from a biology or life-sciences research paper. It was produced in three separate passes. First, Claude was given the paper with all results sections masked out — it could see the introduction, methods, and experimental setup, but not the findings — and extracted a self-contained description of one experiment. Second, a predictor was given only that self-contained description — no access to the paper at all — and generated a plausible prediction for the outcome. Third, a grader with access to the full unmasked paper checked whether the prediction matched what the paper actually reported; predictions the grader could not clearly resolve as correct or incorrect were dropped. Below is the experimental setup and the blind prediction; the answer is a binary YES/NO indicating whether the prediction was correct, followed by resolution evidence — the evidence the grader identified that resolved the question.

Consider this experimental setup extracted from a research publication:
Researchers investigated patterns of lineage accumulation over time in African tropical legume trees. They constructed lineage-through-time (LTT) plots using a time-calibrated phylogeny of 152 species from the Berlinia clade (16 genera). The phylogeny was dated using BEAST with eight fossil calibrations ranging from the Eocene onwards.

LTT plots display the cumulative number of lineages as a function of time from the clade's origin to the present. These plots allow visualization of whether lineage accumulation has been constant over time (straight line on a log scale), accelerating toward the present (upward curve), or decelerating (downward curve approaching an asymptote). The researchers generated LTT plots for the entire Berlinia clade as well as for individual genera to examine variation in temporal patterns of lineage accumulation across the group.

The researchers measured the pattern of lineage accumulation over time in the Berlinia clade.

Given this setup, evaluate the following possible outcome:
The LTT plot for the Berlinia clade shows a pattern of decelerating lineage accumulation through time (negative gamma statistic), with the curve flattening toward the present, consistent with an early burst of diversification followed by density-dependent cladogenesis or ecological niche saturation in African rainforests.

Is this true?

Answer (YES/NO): NO